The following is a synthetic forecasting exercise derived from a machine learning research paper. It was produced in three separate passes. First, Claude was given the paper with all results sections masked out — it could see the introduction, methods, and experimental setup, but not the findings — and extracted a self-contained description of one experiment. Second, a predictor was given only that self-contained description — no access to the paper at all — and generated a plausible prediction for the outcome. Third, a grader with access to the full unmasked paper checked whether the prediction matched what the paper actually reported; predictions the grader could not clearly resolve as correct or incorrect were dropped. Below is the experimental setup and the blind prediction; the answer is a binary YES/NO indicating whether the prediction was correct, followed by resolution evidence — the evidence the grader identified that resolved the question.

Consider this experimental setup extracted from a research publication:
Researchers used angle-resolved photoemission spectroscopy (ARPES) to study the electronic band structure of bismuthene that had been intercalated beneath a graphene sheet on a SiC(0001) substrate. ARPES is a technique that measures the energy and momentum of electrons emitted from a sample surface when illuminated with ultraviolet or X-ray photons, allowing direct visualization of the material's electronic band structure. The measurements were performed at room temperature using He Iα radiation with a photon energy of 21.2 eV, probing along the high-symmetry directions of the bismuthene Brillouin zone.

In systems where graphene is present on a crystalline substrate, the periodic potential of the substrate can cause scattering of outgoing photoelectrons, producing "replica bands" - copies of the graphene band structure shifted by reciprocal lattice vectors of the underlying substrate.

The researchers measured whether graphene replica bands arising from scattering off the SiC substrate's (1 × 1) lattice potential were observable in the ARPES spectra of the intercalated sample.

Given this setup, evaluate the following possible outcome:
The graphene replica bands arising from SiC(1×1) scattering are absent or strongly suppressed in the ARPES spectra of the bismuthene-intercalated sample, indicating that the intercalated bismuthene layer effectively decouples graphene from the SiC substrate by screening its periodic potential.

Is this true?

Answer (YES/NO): NO